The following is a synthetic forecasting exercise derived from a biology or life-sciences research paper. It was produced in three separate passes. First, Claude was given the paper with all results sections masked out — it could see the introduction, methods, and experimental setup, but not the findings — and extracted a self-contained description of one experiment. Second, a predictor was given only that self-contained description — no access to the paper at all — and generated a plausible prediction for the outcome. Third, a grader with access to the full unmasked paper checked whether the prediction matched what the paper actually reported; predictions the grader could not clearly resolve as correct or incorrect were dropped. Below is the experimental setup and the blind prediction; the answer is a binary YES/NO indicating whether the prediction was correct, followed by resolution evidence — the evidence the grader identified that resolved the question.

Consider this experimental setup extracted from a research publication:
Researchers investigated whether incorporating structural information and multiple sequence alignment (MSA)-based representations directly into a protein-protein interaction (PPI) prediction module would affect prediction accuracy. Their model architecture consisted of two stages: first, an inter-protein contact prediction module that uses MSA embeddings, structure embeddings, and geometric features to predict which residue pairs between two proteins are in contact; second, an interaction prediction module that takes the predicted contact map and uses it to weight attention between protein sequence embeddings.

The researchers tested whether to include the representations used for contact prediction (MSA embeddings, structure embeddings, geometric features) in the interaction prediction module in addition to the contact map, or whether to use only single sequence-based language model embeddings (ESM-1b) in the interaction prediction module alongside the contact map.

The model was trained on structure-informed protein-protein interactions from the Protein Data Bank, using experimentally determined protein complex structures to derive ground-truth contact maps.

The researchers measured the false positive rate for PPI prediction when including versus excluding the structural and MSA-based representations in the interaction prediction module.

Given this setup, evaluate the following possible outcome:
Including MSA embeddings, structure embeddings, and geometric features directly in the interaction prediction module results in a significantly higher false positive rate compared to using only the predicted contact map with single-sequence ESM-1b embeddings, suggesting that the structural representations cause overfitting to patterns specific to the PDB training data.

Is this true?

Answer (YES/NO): YES